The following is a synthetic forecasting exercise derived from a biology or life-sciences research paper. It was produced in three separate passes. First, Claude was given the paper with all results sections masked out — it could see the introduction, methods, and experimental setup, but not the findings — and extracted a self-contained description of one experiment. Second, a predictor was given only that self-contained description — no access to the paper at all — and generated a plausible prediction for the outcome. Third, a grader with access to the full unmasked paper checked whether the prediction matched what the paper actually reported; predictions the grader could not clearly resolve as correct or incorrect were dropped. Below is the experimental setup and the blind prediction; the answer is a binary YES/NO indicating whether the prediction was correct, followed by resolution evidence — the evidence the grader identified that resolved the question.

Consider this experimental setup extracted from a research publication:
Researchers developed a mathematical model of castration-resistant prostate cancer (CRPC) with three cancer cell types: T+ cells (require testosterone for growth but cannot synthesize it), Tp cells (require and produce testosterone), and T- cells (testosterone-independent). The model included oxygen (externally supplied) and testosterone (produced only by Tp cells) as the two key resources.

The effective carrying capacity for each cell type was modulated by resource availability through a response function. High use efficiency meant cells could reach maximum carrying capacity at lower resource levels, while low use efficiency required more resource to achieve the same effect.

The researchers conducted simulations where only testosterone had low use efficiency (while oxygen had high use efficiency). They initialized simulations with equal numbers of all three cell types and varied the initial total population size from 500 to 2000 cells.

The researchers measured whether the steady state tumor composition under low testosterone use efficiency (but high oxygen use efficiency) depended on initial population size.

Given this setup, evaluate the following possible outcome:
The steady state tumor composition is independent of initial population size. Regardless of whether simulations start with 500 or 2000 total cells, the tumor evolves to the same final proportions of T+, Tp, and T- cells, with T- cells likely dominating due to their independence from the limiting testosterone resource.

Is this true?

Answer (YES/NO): YES